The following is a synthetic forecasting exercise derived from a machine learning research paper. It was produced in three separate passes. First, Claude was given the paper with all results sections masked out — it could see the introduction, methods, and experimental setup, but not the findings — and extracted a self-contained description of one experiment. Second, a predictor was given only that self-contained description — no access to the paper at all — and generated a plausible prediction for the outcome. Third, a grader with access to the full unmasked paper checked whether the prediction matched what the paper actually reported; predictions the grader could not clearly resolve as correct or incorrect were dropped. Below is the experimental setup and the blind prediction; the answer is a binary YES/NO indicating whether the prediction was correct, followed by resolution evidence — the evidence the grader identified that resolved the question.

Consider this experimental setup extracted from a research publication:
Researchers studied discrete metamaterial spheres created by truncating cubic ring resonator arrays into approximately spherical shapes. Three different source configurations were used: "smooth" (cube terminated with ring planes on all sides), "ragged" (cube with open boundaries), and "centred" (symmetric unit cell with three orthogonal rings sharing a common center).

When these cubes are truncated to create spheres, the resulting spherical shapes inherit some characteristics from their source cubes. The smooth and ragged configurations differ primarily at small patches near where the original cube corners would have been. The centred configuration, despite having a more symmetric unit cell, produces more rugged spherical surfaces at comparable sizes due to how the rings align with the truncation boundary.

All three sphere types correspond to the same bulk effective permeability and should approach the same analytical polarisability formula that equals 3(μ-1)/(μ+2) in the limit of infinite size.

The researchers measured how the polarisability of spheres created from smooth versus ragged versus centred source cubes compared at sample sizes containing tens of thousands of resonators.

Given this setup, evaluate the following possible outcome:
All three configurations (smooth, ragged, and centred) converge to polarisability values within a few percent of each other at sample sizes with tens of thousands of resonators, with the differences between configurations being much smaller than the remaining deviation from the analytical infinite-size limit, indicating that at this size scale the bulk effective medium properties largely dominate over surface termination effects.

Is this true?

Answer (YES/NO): NO